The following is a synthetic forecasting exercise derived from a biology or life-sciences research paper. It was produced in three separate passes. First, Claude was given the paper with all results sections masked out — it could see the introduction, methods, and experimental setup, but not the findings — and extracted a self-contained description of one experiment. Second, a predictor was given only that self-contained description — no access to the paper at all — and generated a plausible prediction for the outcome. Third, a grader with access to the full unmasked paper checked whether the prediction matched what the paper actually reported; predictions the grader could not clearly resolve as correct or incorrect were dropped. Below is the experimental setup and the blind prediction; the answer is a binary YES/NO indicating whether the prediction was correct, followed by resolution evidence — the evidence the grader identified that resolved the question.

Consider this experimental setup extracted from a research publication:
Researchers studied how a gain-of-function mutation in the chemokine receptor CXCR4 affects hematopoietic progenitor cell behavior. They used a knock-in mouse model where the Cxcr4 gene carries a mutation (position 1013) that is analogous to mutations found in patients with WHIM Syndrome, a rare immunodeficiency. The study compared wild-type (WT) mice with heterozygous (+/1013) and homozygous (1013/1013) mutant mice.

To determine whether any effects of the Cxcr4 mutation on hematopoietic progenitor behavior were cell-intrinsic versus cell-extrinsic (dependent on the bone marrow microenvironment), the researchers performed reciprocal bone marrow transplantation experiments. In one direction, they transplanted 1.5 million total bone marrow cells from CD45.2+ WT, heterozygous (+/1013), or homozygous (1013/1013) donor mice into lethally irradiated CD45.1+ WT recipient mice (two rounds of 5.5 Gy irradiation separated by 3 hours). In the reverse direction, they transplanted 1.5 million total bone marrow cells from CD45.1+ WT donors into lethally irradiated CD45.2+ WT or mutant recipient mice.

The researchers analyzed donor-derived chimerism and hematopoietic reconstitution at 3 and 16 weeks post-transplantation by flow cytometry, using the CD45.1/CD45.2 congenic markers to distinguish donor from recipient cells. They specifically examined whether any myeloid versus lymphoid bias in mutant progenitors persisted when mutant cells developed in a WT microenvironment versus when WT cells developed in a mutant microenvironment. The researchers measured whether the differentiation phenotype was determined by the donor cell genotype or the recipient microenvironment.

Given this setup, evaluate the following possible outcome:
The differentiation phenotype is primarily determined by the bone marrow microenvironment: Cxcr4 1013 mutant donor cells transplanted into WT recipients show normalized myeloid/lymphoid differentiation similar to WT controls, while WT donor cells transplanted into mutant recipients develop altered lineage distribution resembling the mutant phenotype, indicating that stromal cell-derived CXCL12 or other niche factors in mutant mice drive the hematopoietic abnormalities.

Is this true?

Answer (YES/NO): NO